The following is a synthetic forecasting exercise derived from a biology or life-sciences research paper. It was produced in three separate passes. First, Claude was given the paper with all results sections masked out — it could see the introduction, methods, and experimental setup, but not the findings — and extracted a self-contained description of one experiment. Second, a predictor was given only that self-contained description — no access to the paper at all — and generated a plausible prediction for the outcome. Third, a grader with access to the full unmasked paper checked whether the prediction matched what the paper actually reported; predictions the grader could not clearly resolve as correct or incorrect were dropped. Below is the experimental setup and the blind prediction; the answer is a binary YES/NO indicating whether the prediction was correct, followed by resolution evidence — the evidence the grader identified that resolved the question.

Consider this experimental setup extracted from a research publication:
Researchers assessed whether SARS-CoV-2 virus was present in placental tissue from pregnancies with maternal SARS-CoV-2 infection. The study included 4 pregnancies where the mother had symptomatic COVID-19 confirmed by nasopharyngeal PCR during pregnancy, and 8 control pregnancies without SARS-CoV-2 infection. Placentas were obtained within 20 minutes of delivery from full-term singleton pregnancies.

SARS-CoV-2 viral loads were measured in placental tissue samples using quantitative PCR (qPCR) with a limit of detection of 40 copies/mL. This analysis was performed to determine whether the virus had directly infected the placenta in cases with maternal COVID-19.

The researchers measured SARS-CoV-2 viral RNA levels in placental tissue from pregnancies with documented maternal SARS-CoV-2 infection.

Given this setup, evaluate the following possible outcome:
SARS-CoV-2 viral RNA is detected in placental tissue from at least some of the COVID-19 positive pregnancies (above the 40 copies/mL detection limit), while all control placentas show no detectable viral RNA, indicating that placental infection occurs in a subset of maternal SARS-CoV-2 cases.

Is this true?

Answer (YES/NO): NO